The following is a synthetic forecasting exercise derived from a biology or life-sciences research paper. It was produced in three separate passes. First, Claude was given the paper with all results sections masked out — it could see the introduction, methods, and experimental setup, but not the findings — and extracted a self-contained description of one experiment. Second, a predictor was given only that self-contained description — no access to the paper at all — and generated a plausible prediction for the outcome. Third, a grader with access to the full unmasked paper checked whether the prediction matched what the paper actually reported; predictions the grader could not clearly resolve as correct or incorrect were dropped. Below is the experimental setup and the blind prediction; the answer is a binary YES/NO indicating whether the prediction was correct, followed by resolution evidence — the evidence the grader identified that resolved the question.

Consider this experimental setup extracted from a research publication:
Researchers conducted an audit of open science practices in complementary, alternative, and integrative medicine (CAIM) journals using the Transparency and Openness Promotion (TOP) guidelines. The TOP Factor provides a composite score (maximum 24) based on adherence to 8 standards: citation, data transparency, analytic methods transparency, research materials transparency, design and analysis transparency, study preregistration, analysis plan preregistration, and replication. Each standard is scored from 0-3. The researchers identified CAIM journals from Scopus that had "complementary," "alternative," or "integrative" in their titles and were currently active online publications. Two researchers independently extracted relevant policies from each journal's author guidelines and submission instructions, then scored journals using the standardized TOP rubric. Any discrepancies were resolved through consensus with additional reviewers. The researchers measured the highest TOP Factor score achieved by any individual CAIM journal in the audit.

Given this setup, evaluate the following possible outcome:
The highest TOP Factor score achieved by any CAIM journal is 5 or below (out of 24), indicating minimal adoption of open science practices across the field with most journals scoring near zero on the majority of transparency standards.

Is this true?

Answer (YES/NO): NO